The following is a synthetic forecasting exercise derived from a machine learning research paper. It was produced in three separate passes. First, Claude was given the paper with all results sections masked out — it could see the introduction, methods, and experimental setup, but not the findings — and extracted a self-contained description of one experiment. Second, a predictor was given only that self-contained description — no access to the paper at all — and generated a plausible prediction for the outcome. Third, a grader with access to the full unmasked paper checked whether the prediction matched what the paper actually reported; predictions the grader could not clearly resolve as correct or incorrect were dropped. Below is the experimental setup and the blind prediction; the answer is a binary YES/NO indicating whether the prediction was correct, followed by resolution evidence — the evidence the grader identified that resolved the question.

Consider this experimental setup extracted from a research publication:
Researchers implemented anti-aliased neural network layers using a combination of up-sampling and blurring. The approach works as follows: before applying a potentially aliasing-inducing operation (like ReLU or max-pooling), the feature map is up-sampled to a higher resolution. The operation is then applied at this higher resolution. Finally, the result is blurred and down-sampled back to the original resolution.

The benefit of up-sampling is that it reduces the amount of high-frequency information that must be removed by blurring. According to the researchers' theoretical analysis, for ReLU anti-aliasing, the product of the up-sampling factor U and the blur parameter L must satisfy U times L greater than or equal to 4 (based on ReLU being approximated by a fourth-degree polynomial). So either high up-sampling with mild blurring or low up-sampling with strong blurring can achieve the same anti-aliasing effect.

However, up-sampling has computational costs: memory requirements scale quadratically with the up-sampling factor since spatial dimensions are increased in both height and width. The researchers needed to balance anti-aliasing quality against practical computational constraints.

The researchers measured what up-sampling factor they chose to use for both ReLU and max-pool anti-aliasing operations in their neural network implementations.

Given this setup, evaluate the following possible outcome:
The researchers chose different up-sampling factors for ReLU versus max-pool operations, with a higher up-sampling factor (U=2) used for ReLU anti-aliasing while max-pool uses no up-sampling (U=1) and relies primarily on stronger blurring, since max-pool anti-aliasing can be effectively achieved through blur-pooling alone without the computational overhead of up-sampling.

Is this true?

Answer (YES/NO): NO